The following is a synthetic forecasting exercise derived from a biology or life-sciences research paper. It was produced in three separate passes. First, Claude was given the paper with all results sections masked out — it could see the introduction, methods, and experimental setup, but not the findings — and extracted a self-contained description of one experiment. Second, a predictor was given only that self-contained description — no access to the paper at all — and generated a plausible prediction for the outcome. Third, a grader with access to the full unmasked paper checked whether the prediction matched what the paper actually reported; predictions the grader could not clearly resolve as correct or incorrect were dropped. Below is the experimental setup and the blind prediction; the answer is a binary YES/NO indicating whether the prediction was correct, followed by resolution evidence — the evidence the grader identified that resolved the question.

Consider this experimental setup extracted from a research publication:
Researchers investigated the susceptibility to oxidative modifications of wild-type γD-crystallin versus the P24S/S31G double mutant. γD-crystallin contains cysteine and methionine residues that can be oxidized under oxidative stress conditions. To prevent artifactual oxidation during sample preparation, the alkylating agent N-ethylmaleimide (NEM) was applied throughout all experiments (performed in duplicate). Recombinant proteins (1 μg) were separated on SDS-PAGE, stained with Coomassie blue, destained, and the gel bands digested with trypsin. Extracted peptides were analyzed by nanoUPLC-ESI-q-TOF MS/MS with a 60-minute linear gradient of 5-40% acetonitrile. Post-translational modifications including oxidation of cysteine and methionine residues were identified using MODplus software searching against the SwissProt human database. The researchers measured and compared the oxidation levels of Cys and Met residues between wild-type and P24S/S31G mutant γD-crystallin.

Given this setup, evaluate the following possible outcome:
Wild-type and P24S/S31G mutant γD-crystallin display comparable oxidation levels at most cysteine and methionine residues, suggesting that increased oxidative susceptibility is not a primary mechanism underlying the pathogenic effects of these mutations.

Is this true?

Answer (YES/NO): NO